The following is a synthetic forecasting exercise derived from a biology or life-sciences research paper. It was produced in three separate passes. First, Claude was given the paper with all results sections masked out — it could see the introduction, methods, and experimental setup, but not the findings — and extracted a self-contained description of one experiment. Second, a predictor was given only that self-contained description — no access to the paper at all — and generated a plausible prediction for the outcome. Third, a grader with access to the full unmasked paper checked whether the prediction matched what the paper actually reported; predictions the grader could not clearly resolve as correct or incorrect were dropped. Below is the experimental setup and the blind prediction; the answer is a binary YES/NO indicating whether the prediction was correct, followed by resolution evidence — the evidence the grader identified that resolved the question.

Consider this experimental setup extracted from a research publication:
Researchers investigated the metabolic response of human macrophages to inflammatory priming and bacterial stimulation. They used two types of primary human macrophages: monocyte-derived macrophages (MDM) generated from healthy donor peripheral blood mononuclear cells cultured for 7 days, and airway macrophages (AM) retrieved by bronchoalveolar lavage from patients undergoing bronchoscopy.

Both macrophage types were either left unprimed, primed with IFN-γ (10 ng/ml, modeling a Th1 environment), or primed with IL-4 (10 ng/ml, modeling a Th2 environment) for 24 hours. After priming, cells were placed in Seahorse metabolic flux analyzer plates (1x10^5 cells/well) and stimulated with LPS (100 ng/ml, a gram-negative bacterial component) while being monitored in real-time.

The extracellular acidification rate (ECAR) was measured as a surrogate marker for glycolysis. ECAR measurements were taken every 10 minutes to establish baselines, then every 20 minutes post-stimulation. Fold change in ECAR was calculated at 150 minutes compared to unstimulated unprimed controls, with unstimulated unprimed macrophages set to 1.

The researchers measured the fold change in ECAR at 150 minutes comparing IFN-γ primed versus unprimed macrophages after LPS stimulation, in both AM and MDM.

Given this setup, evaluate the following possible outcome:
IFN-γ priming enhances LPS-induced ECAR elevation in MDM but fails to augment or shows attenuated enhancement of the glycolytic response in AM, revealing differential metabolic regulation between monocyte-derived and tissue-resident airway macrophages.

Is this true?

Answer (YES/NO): NO